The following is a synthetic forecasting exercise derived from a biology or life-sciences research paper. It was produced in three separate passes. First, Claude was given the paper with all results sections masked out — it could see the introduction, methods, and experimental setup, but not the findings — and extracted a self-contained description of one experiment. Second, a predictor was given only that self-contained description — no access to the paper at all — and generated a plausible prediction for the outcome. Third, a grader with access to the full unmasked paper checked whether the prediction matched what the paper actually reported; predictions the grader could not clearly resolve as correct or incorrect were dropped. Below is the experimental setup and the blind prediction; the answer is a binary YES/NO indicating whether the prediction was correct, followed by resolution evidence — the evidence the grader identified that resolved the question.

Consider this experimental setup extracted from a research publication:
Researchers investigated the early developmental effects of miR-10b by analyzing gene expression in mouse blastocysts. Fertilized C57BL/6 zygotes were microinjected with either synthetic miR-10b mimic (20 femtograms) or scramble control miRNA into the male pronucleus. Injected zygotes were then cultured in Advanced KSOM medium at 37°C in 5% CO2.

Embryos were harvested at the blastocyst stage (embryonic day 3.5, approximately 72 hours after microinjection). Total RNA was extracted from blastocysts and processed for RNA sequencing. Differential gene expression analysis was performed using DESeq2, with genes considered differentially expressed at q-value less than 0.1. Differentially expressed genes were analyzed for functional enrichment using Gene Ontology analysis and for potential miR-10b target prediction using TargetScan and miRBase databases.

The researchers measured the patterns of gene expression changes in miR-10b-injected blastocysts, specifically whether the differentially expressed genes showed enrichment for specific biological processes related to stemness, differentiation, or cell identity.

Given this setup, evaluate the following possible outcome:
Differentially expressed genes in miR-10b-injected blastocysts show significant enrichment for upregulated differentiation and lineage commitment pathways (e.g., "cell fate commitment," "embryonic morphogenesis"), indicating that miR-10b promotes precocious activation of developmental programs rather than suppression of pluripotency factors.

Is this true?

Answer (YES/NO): NO